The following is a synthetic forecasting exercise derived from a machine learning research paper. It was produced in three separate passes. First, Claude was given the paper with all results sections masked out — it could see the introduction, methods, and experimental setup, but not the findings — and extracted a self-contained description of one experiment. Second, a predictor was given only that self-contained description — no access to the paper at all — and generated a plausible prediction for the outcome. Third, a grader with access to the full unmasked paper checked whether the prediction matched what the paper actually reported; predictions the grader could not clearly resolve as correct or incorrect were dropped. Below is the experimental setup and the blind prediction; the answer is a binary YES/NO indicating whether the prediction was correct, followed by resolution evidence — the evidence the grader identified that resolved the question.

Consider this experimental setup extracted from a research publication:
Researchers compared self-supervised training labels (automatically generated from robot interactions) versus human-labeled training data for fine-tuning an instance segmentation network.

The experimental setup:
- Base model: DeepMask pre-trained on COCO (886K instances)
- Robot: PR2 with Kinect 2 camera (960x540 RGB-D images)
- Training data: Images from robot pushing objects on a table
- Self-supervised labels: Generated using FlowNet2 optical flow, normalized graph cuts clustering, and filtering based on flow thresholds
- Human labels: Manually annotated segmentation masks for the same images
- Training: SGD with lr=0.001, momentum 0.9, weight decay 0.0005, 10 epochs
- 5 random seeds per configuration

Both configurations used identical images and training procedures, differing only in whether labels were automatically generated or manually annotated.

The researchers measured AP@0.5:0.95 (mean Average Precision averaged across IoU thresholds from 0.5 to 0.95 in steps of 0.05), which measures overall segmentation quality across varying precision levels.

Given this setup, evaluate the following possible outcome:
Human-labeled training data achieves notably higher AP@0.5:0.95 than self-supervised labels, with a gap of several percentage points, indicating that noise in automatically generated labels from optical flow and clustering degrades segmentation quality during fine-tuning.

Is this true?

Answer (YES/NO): YES